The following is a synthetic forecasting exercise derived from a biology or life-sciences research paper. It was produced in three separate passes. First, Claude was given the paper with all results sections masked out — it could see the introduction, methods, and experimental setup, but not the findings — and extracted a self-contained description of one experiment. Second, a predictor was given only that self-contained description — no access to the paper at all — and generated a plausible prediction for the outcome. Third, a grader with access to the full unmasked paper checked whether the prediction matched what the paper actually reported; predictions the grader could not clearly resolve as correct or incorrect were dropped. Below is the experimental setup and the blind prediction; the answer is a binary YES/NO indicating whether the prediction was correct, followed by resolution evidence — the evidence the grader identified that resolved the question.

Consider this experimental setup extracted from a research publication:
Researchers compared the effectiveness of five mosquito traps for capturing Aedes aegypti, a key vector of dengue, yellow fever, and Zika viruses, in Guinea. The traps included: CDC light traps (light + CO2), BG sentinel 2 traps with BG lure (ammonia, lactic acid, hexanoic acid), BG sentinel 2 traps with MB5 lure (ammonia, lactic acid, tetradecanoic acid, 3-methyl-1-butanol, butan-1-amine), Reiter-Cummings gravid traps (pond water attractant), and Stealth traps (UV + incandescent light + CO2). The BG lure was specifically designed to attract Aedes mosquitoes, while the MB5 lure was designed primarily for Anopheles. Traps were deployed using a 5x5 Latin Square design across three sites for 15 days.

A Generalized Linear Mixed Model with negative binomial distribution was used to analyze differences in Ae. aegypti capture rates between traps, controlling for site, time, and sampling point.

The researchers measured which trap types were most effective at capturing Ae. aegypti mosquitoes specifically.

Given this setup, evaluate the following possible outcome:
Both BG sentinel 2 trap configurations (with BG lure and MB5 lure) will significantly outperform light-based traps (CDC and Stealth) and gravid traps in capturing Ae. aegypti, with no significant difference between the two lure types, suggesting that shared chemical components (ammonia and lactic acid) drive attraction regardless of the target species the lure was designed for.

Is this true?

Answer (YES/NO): YES